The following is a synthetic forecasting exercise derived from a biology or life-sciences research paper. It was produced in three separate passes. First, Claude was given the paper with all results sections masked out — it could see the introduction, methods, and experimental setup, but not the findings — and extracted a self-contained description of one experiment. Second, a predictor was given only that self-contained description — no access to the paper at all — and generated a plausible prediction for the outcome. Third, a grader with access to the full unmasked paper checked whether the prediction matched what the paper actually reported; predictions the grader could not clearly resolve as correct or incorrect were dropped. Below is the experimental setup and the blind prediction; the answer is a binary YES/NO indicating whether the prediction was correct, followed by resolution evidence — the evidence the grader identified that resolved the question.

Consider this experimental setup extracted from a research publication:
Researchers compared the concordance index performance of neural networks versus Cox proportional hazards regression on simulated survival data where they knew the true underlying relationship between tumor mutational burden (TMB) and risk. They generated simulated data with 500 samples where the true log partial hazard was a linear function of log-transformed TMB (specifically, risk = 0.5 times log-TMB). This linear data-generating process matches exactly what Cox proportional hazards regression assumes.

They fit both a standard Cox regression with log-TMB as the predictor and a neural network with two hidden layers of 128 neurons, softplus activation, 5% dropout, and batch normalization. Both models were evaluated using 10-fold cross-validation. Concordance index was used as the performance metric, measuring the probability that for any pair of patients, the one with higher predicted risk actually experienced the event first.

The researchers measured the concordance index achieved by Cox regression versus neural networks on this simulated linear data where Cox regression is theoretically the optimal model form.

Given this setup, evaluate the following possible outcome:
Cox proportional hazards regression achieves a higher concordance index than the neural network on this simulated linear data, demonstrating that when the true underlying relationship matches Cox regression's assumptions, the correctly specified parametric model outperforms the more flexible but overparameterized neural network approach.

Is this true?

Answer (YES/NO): NO